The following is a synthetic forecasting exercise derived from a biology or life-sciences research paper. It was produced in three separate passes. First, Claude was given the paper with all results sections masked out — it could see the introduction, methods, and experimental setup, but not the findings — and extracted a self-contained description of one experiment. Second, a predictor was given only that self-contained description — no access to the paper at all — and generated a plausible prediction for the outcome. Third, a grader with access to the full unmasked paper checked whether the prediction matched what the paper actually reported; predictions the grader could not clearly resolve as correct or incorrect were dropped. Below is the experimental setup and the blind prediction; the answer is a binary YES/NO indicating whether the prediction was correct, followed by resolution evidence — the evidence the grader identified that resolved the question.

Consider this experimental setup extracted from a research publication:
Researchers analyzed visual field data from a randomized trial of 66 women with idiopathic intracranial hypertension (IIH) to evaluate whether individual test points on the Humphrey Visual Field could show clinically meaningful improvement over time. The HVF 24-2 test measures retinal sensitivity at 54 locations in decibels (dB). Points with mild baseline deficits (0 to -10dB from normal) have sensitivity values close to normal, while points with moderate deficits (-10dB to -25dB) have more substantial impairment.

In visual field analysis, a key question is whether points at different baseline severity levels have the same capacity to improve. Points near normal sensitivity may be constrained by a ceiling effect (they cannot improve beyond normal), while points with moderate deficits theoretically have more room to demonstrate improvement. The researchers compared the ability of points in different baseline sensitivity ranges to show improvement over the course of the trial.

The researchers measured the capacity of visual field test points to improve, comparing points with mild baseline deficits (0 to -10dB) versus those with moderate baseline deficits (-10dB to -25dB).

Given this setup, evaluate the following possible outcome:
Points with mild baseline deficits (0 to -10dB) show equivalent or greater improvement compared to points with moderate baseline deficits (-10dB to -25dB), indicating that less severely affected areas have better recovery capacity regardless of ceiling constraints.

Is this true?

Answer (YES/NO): NO